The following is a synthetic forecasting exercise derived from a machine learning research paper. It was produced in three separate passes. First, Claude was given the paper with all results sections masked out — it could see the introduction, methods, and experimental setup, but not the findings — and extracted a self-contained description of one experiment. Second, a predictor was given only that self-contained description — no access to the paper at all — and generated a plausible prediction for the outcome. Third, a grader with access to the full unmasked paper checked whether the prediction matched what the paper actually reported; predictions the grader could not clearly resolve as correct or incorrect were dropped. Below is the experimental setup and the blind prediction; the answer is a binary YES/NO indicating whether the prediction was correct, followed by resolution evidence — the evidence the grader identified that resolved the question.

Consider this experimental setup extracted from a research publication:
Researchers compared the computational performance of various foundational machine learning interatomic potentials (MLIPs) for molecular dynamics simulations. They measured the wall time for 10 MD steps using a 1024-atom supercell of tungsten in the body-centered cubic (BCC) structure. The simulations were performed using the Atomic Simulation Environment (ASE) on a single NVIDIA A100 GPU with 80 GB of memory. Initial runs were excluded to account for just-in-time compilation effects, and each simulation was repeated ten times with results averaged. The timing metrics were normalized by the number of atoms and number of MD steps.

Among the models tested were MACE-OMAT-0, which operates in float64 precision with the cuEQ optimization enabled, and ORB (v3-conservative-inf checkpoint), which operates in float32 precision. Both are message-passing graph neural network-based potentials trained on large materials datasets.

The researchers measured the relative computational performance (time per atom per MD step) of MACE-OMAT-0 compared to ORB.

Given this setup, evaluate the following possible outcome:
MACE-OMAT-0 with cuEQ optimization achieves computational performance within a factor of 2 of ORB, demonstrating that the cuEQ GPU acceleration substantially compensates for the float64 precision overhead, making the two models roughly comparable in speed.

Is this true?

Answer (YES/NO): YES